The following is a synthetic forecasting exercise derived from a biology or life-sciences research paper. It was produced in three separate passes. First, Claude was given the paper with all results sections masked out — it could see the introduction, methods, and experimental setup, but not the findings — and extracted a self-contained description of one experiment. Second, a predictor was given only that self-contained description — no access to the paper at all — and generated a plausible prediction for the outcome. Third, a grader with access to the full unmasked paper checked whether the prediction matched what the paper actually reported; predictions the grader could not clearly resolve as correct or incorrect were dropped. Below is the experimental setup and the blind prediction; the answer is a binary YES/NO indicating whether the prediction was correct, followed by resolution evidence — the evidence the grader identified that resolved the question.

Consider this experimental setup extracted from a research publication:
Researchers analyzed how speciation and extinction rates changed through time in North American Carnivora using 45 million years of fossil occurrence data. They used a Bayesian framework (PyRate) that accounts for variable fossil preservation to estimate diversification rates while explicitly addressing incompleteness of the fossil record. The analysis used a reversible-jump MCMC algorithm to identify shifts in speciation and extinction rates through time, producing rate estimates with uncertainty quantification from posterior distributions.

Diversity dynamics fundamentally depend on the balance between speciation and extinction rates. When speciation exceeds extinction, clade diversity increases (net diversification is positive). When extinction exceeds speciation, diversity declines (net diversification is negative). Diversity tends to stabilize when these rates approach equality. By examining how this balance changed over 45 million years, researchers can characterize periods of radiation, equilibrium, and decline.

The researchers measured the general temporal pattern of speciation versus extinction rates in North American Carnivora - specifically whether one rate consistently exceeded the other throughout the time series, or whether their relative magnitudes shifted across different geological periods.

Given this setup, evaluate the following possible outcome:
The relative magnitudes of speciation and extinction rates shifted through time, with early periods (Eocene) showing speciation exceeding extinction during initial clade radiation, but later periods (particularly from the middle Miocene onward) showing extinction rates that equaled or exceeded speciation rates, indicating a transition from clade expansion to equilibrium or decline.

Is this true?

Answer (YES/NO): NO